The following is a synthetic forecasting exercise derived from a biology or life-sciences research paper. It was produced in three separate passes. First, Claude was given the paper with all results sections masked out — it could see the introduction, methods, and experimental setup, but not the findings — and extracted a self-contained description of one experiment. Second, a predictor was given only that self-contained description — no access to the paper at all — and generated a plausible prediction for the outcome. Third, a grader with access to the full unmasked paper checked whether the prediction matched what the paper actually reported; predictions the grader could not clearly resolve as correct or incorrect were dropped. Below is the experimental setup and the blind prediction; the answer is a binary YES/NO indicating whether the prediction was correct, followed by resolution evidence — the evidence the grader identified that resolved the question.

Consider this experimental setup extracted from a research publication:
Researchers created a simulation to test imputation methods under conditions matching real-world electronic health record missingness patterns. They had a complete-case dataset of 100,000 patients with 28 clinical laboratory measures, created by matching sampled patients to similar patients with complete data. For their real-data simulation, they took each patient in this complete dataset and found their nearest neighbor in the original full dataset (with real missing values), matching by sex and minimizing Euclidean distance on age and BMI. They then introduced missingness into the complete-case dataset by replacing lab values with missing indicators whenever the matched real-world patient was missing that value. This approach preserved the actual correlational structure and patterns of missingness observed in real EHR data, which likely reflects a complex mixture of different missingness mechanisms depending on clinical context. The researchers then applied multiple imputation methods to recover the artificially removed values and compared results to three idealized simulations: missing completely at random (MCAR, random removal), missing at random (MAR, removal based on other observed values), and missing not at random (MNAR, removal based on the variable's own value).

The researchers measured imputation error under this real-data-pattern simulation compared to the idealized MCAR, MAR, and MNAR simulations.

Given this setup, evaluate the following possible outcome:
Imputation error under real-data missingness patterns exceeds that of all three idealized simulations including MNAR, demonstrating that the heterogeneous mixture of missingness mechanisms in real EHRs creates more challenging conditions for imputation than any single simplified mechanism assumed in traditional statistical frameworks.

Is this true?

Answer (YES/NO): NO